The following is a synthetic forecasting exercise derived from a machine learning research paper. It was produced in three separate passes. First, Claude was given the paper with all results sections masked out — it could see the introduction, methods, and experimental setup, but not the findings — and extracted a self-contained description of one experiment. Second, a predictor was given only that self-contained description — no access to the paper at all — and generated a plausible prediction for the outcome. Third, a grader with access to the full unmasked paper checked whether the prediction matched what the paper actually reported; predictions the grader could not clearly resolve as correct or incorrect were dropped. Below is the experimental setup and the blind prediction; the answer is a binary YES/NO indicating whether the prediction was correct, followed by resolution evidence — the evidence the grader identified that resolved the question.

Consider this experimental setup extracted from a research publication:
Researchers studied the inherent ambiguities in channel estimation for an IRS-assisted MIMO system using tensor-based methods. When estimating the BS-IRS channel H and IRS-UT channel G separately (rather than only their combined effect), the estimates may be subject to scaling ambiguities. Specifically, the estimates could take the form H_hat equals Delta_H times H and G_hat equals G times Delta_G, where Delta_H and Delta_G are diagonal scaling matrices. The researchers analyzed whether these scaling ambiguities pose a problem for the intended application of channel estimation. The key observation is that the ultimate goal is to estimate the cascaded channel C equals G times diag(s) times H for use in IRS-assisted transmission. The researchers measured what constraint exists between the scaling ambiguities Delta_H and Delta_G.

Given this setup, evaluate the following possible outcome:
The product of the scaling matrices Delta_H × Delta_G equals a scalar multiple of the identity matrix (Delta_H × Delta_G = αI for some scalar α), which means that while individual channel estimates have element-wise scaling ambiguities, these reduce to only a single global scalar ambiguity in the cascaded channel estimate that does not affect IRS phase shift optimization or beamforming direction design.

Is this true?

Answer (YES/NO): NO